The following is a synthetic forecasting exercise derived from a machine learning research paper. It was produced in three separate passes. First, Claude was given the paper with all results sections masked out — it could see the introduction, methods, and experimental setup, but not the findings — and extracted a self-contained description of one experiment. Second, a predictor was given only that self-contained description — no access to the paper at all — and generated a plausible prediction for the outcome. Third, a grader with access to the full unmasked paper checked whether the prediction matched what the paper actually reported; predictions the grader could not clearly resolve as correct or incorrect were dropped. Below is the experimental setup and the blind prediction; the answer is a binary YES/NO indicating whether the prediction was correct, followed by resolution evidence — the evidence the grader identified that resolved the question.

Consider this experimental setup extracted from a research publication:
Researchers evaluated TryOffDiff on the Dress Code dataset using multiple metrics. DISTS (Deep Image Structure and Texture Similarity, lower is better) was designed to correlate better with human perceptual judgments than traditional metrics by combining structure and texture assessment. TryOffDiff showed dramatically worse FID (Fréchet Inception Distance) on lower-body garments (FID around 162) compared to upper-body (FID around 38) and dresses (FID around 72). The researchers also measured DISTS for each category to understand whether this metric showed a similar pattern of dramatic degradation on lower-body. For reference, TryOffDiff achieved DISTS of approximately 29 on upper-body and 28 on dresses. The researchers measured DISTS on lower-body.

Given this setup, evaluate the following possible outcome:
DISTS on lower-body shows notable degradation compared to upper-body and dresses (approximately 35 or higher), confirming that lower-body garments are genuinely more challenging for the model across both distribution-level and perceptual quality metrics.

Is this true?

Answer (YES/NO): NO